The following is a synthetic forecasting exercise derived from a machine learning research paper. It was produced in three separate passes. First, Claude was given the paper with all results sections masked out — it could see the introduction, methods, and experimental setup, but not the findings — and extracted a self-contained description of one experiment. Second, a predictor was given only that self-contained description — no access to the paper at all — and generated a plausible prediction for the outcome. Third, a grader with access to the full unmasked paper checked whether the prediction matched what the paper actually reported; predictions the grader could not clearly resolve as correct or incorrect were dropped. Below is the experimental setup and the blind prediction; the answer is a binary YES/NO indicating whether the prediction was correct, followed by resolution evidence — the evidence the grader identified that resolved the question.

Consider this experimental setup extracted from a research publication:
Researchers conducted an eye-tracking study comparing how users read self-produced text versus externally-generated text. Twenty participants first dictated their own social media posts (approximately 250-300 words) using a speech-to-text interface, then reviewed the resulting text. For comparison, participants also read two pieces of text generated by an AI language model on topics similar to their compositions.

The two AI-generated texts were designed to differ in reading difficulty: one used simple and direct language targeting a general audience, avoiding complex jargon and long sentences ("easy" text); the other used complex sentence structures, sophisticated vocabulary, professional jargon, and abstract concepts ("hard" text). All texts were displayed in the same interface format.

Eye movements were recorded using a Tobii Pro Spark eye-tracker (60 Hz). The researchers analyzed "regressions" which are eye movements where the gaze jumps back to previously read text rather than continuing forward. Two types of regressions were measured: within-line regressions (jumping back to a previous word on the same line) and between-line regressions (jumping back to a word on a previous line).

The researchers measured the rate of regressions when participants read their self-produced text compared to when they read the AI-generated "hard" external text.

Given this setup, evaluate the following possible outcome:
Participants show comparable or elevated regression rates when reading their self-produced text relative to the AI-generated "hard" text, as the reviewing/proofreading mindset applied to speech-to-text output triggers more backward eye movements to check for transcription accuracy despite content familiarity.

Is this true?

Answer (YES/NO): YES